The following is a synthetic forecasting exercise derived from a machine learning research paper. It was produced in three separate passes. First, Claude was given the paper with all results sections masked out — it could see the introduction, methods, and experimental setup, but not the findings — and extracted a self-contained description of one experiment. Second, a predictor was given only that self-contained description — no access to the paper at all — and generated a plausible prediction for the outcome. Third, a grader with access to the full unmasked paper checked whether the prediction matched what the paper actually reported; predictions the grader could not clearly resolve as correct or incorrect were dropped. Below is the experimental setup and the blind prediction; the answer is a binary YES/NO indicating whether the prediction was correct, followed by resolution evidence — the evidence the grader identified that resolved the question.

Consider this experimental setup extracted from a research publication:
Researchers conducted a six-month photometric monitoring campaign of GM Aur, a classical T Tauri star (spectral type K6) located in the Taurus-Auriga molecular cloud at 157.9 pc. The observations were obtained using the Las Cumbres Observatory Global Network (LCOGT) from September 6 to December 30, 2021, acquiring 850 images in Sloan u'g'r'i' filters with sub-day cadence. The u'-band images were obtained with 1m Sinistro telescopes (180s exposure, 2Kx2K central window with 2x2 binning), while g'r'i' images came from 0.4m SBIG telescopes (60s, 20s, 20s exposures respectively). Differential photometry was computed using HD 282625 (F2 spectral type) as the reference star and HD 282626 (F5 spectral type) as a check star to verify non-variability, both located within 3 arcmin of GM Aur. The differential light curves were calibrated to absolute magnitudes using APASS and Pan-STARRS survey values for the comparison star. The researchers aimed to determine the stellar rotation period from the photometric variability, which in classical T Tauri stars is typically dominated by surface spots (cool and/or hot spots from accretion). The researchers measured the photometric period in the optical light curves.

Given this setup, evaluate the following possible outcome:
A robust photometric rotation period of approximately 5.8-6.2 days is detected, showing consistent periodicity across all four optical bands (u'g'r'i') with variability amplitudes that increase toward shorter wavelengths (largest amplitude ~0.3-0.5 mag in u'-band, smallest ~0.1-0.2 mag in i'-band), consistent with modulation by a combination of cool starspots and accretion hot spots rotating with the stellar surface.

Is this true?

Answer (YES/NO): YES